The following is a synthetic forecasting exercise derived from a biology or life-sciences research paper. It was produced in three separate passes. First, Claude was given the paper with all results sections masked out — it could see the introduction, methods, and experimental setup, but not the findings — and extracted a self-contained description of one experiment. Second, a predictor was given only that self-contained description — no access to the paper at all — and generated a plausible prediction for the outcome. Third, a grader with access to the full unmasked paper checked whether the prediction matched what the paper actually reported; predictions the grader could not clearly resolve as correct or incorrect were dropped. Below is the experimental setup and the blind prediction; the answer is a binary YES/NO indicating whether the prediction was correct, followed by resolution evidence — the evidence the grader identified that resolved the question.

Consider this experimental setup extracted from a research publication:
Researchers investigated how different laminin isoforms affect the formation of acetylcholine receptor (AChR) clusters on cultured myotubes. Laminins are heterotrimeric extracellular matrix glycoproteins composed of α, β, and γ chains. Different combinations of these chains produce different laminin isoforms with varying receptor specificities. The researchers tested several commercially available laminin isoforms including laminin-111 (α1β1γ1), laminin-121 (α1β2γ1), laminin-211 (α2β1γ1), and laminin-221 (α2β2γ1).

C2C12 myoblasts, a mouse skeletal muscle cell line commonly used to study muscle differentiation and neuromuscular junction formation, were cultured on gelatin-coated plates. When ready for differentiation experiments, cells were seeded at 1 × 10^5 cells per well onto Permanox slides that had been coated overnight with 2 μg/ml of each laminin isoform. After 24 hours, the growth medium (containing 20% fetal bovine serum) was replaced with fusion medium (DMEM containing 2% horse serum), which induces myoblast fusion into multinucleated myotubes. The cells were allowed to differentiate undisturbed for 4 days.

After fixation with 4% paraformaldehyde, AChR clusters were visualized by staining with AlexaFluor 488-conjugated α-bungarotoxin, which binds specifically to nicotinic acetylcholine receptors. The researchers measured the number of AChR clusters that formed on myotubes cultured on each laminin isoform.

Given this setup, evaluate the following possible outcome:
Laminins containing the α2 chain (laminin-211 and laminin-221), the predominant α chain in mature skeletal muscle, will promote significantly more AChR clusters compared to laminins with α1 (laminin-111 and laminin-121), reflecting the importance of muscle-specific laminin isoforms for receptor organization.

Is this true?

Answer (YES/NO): NO